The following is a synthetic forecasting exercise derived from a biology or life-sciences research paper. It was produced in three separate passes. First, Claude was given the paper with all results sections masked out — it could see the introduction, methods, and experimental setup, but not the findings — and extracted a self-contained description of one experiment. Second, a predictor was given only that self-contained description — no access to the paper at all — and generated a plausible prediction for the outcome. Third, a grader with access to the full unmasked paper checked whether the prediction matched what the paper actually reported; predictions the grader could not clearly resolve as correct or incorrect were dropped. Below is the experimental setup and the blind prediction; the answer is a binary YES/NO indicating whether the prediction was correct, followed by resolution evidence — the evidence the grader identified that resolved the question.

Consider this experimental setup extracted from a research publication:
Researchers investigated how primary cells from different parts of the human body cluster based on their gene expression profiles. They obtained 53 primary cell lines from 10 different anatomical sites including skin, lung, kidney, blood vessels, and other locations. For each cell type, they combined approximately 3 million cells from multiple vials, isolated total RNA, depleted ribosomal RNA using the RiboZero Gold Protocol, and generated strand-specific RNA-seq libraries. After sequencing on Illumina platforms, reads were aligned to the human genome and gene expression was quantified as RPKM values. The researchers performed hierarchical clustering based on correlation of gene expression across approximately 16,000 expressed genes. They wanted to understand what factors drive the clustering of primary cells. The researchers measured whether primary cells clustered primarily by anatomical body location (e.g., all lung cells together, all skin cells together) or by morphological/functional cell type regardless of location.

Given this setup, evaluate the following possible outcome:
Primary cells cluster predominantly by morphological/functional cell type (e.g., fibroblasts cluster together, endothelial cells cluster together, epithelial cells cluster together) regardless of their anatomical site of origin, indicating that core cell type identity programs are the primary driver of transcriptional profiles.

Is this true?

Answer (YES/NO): YES